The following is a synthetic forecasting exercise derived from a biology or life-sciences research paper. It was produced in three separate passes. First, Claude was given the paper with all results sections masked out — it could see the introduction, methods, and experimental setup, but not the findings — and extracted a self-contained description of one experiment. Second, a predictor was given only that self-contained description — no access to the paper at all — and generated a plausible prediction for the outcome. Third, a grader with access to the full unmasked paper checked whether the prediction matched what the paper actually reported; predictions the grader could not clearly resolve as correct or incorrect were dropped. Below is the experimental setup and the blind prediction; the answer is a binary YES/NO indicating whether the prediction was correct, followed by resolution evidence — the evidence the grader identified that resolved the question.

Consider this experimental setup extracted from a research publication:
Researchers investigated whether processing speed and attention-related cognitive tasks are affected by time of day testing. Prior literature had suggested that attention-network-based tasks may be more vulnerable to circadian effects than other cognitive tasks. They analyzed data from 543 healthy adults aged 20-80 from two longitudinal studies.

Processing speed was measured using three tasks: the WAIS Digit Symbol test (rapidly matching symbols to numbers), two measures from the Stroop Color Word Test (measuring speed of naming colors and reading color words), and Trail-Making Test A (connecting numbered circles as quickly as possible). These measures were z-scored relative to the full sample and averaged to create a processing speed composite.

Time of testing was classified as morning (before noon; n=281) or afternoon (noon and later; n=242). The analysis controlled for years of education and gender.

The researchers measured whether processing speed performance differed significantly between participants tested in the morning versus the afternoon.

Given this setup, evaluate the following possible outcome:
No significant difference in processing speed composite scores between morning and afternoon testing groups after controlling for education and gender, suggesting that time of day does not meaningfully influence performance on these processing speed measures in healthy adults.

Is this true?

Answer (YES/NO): YES